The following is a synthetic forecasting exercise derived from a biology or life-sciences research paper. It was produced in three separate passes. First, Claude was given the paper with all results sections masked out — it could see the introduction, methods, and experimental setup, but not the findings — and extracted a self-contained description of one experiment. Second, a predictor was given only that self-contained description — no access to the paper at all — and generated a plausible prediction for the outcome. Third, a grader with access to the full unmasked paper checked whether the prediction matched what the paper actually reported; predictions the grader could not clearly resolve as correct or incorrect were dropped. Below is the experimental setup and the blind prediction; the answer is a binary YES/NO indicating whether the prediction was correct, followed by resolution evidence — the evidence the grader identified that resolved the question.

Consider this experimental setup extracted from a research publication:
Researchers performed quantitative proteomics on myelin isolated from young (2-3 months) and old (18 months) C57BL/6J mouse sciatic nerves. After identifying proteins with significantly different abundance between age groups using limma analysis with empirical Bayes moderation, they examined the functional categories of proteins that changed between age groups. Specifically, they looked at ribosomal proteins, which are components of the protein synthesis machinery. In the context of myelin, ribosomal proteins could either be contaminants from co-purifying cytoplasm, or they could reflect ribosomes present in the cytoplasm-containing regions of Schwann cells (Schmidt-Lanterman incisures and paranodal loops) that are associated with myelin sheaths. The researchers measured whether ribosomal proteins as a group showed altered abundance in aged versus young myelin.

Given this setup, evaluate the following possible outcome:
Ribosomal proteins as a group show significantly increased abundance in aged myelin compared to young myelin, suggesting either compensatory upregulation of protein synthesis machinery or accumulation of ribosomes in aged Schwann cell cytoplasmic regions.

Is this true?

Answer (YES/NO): NO